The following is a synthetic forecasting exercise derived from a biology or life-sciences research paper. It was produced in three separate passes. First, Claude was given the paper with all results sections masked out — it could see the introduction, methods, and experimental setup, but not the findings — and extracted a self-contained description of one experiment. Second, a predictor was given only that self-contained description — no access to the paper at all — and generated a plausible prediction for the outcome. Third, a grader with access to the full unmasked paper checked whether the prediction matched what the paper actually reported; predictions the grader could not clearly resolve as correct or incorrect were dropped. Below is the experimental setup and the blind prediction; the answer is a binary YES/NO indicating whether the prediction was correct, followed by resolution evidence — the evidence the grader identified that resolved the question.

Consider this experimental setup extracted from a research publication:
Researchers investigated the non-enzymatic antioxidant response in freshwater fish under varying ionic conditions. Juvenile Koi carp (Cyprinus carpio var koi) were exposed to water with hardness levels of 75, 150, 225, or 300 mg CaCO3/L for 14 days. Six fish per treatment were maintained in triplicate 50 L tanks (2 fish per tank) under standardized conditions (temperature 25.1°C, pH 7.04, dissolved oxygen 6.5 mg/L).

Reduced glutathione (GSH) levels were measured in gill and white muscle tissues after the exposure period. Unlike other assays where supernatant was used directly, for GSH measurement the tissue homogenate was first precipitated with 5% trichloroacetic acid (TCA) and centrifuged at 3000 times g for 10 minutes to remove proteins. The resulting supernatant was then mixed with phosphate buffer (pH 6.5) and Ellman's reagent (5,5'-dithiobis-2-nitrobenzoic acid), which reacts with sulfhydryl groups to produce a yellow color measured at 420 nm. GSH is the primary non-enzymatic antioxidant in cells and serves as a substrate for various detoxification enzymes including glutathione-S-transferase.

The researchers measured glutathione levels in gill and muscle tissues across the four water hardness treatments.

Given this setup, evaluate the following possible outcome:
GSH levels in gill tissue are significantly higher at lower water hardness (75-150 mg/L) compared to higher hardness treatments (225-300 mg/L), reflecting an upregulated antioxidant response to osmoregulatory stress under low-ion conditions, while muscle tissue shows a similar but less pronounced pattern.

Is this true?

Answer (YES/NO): NO